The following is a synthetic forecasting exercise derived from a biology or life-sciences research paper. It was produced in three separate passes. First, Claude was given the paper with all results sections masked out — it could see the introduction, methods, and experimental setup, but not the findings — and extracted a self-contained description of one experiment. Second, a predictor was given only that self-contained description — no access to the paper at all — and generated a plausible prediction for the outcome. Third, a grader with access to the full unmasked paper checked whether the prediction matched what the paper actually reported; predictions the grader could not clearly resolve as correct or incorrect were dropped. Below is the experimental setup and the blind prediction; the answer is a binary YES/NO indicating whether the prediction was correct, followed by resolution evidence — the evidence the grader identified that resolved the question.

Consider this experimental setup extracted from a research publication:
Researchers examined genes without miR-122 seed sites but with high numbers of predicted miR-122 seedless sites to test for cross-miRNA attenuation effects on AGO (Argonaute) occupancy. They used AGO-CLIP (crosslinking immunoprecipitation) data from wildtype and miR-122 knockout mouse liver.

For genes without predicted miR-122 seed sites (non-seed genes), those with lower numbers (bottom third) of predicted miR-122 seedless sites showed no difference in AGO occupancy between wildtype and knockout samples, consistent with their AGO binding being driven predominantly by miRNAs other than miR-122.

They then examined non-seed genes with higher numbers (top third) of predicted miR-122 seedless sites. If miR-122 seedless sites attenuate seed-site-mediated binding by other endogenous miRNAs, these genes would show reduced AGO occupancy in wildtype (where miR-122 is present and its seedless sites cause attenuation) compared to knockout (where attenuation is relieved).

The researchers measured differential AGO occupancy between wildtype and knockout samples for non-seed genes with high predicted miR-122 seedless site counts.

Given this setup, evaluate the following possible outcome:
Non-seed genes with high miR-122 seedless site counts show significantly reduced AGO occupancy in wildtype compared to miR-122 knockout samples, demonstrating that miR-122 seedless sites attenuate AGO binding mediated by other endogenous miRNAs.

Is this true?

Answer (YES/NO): YES